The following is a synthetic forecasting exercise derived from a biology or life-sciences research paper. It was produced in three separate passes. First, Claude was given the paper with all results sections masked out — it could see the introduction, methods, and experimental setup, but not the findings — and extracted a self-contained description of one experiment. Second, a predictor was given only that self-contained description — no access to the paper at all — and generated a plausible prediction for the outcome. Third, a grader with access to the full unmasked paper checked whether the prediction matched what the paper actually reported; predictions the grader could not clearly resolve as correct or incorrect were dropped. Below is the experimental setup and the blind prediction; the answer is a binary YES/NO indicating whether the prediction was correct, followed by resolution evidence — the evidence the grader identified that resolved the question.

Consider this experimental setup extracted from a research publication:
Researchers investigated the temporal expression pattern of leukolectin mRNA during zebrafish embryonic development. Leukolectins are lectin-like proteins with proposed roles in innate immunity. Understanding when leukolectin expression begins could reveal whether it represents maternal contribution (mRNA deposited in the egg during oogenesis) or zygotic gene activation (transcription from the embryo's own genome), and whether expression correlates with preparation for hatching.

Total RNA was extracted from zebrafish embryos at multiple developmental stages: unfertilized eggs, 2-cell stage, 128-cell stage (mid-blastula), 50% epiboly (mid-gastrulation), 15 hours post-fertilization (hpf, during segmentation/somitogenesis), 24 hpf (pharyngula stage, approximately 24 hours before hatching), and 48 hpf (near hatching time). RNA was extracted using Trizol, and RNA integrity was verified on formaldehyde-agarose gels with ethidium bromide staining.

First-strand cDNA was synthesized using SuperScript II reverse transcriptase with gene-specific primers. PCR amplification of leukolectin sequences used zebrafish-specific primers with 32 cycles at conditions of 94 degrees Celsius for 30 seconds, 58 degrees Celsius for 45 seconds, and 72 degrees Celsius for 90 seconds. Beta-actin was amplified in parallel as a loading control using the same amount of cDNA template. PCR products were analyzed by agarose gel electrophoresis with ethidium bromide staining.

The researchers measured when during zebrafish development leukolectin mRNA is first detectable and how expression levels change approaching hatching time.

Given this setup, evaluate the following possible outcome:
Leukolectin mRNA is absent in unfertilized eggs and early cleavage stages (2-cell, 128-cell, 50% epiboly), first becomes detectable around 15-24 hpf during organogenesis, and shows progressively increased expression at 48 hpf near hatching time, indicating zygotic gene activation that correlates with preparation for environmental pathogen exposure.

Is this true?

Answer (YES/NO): NO